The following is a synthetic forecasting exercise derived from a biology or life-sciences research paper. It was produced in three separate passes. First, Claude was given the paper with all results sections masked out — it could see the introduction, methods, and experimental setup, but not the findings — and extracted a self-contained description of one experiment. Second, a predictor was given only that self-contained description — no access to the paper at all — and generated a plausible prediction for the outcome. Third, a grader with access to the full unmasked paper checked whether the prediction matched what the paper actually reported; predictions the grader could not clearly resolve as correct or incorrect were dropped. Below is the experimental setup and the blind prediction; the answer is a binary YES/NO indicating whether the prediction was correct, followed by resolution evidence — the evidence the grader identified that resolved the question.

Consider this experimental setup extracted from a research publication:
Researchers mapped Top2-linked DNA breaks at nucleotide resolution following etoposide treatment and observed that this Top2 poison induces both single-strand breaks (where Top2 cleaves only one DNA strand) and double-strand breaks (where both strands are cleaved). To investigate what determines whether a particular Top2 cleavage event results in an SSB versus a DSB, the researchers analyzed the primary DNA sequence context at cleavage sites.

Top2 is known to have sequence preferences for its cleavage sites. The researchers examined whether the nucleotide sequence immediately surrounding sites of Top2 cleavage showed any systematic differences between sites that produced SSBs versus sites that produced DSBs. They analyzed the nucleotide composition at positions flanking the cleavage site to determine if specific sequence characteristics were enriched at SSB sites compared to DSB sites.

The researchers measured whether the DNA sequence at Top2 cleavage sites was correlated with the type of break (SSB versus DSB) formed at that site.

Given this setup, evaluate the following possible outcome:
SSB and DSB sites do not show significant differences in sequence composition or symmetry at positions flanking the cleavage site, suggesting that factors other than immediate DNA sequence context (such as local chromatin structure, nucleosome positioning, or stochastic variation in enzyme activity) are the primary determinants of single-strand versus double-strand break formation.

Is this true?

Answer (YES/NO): NO